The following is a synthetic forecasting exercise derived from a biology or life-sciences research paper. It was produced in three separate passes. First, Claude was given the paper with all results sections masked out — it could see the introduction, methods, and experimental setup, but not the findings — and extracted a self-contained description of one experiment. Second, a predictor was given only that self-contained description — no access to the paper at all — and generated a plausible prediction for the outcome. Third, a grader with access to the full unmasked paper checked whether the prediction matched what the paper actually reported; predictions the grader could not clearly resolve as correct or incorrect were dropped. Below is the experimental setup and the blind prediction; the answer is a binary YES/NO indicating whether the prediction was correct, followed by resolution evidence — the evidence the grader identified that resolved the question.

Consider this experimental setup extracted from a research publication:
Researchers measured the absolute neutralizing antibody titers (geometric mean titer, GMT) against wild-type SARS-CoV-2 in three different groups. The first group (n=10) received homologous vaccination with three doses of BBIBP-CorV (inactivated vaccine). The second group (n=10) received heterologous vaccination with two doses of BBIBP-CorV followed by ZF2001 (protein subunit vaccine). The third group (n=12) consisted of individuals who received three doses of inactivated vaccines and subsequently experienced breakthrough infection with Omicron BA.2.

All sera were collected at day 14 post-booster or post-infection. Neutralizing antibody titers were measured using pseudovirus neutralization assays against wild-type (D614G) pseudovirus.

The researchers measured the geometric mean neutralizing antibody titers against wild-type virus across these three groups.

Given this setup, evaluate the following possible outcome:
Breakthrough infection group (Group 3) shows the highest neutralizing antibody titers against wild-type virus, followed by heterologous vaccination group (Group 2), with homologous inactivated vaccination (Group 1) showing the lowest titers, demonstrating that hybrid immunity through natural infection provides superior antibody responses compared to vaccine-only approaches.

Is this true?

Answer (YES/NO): YES